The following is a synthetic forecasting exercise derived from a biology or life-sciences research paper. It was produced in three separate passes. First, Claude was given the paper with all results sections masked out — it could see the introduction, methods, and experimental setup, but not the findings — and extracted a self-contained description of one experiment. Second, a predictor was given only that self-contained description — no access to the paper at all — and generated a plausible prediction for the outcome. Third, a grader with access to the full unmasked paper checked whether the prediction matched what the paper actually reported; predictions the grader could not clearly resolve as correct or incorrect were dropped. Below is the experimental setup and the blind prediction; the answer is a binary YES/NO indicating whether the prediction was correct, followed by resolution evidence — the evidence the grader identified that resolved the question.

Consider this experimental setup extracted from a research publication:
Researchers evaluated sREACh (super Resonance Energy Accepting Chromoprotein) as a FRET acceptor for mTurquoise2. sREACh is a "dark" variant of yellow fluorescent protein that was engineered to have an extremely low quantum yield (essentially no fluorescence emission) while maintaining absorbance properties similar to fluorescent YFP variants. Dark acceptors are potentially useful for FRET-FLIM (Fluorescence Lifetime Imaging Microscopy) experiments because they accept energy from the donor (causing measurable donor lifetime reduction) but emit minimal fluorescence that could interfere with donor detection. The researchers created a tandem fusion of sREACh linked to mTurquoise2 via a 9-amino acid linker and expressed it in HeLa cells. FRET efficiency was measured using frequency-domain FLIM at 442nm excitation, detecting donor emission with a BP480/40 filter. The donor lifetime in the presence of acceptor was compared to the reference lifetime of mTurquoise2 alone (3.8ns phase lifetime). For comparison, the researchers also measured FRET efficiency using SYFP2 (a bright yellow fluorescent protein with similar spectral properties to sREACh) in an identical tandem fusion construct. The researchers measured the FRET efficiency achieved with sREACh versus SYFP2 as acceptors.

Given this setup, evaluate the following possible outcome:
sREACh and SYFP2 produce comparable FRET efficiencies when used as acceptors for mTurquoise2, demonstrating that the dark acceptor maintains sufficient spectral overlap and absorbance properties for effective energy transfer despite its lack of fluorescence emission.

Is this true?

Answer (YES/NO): YES